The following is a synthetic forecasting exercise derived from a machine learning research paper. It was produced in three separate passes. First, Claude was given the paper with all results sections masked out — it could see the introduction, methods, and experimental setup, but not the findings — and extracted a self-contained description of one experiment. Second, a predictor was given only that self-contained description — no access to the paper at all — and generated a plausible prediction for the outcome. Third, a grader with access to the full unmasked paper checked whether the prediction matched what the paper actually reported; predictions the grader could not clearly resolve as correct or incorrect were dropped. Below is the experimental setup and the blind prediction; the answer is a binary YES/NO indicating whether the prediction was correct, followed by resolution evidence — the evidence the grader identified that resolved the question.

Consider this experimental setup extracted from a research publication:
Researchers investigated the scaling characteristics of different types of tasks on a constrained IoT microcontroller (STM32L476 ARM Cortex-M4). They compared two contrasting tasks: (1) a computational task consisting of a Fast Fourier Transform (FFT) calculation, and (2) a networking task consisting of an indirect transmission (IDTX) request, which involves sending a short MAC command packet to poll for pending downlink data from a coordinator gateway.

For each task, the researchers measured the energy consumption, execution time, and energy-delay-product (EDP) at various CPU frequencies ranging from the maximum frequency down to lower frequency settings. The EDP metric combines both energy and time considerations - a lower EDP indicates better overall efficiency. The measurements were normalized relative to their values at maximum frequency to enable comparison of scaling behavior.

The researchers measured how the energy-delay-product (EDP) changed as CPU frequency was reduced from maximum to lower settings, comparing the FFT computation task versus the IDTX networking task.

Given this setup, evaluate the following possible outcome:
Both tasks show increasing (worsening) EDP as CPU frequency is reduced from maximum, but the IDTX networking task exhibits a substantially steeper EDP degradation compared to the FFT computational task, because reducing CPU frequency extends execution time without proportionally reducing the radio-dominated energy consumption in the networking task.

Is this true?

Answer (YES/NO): NO